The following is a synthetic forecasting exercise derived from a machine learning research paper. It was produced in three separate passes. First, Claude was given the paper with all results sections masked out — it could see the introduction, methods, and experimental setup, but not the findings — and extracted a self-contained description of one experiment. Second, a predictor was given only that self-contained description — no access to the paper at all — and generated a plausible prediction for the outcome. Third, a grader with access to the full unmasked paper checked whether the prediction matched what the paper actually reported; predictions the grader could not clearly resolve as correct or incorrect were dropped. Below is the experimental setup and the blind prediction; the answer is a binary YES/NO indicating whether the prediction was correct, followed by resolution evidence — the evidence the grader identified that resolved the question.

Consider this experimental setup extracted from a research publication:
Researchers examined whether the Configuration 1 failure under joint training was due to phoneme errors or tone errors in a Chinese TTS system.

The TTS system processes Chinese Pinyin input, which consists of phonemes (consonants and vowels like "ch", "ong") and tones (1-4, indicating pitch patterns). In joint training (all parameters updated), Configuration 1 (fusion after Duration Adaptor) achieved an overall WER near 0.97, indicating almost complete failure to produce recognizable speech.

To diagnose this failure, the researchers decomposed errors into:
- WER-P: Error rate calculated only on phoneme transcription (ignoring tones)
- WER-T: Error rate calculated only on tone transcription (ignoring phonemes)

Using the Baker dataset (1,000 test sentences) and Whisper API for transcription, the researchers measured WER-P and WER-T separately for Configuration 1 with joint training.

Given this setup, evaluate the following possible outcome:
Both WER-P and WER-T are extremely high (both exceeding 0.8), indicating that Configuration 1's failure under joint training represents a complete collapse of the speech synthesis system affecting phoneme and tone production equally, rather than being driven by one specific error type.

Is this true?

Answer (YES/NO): NO